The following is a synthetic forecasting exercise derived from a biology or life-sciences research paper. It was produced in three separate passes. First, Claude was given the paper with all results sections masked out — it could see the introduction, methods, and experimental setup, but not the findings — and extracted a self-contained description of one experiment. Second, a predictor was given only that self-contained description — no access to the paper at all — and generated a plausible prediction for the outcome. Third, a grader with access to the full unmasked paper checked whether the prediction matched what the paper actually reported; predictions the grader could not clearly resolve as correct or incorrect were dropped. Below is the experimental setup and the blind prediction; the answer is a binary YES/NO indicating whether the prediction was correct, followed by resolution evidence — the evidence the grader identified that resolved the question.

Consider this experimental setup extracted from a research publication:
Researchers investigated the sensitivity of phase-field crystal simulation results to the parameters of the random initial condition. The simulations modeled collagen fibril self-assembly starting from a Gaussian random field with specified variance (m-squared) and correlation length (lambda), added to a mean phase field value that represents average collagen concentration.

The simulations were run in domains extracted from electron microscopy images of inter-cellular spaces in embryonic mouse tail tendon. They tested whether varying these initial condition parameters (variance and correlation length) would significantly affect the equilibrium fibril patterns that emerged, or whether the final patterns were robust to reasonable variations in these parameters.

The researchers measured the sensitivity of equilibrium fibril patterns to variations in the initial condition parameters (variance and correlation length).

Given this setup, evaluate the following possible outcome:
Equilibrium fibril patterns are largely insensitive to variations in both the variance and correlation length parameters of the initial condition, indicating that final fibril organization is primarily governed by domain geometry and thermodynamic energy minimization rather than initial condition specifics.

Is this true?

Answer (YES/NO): YES